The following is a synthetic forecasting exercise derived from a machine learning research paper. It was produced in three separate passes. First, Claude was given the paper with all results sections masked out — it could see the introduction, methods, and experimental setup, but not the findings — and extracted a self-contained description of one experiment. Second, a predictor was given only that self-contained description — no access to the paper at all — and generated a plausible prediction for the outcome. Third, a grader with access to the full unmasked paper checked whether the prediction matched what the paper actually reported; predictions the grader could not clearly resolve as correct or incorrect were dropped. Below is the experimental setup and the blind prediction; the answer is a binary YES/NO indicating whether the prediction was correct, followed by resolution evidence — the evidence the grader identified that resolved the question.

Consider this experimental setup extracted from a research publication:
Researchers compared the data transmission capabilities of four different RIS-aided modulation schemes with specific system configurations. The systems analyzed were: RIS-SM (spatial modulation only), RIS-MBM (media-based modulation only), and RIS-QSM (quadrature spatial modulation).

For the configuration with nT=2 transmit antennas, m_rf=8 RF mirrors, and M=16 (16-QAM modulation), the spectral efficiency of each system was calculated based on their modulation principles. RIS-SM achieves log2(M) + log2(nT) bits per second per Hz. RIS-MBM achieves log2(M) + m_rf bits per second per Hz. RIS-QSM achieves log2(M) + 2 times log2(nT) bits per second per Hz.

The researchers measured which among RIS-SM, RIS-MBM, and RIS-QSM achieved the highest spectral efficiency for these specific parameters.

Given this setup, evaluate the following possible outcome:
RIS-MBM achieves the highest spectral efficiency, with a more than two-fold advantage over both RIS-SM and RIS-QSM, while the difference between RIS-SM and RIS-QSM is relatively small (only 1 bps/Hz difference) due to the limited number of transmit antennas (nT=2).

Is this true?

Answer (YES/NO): NO